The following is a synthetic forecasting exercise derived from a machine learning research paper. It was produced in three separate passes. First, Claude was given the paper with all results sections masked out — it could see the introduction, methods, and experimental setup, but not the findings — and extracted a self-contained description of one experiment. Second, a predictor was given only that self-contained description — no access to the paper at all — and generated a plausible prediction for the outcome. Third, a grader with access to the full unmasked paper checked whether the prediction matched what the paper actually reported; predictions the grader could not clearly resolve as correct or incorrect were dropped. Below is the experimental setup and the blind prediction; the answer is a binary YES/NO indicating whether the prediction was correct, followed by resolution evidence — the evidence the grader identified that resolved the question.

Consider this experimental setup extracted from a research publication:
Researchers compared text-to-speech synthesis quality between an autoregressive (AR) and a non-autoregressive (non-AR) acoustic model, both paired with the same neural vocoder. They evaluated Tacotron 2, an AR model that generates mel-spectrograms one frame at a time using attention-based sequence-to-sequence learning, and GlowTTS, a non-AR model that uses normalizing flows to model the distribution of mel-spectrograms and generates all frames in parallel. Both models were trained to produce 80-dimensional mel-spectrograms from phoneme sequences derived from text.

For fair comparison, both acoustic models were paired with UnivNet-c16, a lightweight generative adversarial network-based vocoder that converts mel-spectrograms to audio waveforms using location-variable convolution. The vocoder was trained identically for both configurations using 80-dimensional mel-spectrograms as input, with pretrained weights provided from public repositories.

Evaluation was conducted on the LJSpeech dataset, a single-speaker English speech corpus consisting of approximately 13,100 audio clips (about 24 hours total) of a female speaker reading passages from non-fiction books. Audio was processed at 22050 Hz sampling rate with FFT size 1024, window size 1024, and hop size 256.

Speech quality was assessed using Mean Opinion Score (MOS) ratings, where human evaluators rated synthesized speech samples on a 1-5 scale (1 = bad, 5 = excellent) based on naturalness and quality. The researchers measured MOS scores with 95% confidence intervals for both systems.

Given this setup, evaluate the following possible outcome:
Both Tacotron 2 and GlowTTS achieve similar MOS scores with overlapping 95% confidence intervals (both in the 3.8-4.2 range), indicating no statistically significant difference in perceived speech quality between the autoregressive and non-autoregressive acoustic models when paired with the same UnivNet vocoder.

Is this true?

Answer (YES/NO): NO